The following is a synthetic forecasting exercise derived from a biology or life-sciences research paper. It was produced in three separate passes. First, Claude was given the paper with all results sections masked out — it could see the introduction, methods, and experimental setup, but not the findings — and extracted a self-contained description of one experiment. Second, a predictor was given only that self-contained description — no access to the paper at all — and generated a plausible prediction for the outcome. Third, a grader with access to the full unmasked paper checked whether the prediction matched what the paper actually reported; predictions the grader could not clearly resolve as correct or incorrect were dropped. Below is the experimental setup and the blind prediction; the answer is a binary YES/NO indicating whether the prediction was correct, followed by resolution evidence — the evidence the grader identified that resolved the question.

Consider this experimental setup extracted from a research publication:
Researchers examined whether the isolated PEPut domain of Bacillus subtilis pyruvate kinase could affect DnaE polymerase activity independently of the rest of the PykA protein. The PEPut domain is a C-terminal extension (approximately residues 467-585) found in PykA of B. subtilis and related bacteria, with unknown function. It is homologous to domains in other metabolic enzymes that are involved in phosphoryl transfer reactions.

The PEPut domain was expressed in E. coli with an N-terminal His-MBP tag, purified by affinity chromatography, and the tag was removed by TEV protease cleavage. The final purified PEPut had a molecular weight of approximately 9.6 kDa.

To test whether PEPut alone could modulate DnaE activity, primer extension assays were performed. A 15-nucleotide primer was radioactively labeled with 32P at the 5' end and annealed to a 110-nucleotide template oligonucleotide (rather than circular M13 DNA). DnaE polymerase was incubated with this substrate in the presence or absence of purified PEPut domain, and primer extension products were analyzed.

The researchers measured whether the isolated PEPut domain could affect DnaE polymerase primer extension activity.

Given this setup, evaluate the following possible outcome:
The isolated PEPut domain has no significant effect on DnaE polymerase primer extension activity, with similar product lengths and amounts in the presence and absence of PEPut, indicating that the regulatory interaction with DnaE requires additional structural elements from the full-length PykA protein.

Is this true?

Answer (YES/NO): YES